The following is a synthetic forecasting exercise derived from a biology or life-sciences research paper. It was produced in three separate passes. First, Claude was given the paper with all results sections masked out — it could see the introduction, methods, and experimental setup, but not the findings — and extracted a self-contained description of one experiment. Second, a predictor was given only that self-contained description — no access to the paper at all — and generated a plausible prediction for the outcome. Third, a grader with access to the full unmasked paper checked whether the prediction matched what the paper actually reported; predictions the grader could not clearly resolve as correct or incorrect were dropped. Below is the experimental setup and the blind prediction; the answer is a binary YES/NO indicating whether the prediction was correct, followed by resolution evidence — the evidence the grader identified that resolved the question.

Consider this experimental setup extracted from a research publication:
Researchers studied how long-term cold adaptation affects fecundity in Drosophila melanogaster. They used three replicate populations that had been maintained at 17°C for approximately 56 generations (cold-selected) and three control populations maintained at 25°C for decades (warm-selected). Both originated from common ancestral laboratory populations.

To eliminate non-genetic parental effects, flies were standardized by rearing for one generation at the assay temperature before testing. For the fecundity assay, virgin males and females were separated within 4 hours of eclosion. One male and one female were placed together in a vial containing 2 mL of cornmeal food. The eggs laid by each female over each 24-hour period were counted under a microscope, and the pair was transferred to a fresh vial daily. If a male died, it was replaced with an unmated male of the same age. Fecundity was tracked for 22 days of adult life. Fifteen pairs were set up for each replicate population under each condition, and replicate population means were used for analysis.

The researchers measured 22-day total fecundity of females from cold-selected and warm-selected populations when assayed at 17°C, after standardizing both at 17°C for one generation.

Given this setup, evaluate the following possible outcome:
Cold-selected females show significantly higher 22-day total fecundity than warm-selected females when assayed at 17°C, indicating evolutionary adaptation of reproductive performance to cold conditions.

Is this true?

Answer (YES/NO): YES